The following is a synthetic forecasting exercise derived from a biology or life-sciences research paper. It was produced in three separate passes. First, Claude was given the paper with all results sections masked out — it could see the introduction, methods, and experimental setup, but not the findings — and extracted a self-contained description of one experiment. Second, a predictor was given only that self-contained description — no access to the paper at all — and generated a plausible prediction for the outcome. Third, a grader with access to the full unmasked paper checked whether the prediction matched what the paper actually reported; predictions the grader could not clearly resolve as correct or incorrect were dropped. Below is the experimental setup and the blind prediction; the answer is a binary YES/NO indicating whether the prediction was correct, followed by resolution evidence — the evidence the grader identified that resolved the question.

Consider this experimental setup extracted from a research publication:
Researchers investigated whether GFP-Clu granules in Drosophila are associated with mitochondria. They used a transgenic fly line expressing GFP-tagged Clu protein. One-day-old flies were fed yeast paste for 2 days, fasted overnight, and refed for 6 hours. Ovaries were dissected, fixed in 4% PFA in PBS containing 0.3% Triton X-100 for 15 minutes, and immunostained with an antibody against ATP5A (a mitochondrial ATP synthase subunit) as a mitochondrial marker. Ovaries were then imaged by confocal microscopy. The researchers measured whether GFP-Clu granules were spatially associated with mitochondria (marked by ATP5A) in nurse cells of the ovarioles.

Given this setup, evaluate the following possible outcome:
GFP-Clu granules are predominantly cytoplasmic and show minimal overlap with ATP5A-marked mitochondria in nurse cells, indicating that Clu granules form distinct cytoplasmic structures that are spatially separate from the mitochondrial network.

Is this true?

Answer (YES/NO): NO